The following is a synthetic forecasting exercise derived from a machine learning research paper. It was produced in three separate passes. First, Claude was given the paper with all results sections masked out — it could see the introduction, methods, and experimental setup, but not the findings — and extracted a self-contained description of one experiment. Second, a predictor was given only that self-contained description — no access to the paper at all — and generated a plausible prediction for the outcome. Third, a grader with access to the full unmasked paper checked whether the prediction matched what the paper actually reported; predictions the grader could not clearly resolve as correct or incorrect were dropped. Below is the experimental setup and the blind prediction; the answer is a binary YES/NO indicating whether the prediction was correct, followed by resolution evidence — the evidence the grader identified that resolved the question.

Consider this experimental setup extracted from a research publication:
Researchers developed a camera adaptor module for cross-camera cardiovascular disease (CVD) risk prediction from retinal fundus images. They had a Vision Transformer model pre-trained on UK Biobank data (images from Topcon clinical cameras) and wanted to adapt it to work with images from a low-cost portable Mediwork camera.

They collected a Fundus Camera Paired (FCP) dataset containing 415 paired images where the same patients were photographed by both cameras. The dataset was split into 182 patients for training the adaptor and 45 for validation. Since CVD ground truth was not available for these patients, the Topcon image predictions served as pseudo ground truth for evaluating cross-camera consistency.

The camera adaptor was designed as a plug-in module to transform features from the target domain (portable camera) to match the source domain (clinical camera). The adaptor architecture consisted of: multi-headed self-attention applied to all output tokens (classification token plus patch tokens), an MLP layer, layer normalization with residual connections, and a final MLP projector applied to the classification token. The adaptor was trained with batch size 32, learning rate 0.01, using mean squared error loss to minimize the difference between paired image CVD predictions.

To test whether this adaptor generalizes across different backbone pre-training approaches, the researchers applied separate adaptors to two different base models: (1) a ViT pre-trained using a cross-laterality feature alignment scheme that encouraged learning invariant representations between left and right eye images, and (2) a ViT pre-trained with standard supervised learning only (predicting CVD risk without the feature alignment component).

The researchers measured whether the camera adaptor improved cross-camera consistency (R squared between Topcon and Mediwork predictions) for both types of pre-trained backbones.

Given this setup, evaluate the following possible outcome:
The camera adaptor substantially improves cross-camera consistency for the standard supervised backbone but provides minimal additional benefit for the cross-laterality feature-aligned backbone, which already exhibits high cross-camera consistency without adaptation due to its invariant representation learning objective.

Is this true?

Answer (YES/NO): NO